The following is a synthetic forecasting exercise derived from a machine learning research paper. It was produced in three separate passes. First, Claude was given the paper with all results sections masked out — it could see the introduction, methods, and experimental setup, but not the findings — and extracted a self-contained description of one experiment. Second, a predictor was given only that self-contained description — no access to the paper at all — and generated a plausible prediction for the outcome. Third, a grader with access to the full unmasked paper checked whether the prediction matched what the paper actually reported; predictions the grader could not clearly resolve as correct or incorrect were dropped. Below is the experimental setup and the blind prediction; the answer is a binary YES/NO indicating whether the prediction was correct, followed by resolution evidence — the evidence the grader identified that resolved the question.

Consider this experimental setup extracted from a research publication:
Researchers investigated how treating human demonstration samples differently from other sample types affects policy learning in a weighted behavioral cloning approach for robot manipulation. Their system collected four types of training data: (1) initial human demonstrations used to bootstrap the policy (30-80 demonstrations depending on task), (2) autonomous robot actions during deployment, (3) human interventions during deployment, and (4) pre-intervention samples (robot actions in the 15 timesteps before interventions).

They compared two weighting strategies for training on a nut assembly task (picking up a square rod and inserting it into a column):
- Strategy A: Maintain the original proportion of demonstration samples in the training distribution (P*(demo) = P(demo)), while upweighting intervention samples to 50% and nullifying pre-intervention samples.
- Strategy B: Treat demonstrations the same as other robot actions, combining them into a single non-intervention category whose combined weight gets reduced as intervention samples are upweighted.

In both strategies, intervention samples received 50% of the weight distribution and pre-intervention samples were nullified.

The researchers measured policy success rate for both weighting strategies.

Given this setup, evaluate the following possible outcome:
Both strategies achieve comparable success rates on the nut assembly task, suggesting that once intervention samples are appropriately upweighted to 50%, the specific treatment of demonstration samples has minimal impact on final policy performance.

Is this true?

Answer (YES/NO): NO